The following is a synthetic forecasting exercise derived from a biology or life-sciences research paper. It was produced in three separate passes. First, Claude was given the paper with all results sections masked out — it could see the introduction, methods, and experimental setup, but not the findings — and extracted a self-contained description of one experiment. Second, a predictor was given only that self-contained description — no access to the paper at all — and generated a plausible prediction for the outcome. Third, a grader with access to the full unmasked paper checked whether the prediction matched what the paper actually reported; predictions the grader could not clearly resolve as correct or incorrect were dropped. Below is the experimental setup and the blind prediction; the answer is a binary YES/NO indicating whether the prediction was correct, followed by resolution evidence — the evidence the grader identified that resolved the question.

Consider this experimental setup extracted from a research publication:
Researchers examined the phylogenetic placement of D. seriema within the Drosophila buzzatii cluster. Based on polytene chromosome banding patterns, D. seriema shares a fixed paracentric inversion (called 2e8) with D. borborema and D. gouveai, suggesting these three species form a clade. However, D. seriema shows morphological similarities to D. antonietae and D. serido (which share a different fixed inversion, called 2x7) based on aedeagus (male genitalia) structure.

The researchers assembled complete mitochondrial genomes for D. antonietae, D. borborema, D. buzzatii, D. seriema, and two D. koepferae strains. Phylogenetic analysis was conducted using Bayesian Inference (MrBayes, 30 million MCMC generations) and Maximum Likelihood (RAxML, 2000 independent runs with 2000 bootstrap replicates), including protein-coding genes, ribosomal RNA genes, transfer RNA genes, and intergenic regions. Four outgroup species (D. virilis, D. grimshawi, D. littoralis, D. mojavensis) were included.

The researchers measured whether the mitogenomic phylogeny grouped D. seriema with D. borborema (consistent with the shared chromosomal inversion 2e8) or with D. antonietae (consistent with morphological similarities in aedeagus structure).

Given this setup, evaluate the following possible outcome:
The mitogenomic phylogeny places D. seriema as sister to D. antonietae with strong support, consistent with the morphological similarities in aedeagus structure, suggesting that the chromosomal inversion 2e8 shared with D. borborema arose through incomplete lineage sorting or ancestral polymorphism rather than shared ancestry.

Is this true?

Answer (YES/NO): NO